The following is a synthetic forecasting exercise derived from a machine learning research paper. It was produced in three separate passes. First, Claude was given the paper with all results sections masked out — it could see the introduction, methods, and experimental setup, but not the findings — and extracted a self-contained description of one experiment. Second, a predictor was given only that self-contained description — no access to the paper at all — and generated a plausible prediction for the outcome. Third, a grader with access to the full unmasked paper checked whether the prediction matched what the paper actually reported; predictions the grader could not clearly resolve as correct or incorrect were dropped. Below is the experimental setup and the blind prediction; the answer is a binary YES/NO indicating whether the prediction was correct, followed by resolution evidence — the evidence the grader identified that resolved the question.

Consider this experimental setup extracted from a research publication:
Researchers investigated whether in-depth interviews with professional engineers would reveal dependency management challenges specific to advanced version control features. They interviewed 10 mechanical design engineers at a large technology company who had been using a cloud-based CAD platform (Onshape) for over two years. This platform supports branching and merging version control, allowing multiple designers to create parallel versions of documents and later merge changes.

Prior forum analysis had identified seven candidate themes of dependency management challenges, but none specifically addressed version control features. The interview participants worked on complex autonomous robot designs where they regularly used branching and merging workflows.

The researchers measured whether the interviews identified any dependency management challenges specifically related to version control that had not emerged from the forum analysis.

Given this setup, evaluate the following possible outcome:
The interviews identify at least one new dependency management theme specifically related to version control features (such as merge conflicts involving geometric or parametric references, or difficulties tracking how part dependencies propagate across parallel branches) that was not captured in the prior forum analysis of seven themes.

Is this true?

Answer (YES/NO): YES